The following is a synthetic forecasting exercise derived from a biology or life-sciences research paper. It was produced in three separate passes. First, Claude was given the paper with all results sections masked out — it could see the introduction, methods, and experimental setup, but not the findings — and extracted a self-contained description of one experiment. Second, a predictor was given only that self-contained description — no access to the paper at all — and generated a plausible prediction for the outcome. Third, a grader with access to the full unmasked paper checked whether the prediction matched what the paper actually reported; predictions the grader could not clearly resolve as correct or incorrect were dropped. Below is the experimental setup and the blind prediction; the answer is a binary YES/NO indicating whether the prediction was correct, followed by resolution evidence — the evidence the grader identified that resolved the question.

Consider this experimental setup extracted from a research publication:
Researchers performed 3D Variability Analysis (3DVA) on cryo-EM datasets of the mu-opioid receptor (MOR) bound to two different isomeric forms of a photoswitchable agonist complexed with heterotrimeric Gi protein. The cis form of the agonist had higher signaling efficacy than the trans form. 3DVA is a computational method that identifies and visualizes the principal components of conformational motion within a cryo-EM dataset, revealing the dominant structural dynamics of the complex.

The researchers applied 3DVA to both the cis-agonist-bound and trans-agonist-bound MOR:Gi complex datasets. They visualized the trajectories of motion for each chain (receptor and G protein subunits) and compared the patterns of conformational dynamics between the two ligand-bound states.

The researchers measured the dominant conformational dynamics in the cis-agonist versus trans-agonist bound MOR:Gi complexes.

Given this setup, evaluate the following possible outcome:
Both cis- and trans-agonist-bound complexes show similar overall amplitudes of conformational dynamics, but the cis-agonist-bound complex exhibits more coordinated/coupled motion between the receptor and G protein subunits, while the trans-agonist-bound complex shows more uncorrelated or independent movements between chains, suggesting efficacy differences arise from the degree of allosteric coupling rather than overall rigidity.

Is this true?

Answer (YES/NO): YES